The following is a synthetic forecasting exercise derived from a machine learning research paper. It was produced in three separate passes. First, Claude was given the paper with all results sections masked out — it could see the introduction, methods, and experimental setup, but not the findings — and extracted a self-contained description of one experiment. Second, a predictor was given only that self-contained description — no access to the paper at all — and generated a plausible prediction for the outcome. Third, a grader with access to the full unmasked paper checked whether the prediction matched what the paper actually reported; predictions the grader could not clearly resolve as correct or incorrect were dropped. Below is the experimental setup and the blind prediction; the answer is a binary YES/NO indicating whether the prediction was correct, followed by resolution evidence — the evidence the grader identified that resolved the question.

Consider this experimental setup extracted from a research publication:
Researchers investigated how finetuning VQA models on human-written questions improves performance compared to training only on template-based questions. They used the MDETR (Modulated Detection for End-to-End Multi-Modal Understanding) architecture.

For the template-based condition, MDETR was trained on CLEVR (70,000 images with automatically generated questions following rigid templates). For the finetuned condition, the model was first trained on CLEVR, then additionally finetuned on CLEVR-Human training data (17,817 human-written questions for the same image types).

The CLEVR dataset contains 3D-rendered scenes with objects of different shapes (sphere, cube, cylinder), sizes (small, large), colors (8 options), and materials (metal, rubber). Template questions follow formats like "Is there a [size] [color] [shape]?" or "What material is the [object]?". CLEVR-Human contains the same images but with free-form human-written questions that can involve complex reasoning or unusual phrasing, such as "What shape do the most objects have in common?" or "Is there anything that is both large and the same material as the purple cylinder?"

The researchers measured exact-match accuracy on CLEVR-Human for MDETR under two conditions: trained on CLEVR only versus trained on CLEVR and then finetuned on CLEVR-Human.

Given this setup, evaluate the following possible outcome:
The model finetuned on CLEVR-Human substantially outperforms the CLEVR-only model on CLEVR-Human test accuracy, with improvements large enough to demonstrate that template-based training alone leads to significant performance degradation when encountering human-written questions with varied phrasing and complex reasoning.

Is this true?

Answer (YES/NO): YES